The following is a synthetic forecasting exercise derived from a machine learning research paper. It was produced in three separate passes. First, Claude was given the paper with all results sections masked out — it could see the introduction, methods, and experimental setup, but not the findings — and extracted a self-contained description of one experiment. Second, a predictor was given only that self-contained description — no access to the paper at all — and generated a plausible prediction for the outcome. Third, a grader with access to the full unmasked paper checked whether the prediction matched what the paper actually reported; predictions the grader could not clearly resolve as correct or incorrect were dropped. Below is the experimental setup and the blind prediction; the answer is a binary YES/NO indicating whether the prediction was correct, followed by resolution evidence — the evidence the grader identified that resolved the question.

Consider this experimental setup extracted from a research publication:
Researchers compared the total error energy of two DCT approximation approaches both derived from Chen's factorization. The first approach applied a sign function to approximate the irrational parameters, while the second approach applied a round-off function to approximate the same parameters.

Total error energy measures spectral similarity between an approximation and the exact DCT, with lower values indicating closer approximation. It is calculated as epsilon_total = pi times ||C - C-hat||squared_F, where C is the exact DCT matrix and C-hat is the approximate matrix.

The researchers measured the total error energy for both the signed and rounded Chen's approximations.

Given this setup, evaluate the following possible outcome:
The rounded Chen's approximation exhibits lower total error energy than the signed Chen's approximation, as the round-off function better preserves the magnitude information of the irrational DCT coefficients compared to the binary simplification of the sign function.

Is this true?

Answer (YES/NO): YES